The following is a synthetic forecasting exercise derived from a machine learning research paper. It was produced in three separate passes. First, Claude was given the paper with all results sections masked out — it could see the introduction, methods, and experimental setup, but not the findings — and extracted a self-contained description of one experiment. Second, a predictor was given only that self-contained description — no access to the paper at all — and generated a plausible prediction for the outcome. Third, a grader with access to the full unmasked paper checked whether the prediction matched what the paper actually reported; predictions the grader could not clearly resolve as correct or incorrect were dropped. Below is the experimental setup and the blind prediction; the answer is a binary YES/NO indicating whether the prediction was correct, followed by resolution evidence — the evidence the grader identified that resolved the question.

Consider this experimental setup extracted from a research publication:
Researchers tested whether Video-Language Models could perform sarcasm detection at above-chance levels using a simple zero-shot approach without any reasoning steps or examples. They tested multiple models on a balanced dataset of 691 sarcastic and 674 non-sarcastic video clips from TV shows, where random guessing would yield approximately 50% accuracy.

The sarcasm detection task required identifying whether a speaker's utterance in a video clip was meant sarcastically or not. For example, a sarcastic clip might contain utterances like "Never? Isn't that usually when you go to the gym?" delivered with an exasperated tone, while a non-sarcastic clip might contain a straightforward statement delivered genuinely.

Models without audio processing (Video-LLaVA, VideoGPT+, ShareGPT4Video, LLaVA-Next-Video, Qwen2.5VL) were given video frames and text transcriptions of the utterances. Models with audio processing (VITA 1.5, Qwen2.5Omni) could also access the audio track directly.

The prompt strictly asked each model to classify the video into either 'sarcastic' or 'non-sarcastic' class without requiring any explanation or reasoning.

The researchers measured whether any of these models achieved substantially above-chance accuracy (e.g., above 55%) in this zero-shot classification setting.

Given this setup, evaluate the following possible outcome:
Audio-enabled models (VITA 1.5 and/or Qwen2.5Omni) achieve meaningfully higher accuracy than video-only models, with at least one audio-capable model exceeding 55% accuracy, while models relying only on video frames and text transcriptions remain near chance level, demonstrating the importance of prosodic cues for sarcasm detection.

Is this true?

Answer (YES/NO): NO